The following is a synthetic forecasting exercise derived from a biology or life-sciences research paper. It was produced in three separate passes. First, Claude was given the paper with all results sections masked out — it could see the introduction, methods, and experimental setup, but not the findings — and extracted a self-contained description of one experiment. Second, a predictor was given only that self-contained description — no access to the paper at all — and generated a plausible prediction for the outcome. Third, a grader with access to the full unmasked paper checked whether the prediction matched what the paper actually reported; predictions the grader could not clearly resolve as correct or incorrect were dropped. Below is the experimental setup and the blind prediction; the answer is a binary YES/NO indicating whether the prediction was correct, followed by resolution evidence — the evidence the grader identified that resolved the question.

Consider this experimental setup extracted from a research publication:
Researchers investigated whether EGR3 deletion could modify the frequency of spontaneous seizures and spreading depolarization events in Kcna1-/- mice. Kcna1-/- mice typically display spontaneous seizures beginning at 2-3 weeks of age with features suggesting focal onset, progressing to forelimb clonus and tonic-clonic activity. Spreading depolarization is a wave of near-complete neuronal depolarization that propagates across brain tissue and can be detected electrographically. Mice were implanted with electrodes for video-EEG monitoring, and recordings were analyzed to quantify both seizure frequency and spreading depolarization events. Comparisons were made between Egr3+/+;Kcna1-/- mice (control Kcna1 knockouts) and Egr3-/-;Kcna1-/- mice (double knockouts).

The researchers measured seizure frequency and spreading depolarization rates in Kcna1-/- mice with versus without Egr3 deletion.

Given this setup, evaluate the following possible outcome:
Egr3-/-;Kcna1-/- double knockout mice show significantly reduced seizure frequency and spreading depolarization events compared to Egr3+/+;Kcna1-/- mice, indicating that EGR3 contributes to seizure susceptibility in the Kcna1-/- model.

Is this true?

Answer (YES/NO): YES